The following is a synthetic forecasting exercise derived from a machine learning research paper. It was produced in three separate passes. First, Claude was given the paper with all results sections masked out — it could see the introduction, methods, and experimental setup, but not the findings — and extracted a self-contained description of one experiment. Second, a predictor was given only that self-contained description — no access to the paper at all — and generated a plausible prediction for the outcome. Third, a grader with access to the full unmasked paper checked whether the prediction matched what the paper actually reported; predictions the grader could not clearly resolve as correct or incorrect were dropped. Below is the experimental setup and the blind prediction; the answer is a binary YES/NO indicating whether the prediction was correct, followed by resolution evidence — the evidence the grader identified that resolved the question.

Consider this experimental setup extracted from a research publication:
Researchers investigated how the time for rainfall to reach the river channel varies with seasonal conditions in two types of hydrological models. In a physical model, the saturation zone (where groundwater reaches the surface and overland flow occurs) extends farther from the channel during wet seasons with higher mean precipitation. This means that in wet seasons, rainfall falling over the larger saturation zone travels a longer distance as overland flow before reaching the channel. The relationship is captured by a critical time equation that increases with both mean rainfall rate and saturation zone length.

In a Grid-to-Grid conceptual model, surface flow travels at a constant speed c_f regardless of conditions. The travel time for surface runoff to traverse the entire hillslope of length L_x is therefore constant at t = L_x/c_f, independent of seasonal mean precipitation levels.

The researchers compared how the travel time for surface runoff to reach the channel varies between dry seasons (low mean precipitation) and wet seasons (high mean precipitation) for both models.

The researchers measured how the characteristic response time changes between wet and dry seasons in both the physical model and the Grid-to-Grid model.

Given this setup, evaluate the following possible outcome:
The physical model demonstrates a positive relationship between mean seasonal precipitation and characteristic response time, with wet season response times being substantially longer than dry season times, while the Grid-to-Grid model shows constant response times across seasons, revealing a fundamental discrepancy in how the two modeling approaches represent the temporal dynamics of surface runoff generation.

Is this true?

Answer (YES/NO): YES